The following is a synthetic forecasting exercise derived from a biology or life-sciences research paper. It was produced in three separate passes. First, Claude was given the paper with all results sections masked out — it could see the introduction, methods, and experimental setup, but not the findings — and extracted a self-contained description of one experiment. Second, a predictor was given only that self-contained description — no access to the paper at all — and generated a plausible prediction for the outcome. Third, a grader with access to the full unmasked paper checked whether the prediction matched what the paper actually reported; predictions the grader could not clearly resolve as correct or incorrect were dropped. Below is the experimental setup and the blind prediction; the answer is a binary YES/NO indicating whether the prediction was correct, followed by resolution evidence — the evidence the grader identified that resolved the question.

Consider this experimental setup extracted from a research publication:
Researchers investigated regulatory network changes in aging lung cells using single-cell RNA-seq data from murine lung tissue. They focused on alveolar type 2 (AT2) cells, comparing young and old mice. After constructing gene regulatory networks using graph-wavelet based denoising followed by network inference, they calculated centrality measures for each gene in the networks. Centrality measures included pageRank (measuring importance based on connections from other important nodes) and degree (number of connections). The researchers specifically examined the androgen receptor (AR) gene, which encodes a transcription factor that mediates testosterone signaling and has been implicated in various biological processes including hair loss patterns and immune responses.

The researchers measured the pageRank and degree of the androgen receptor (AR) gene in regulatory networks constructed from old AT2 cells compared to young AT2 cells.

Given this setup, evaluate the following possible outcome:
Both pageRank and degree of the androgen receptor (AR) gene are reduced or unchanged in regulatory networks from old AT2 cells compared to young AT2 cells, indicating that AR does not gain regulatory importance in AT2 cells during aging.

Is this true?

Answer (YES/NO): NO